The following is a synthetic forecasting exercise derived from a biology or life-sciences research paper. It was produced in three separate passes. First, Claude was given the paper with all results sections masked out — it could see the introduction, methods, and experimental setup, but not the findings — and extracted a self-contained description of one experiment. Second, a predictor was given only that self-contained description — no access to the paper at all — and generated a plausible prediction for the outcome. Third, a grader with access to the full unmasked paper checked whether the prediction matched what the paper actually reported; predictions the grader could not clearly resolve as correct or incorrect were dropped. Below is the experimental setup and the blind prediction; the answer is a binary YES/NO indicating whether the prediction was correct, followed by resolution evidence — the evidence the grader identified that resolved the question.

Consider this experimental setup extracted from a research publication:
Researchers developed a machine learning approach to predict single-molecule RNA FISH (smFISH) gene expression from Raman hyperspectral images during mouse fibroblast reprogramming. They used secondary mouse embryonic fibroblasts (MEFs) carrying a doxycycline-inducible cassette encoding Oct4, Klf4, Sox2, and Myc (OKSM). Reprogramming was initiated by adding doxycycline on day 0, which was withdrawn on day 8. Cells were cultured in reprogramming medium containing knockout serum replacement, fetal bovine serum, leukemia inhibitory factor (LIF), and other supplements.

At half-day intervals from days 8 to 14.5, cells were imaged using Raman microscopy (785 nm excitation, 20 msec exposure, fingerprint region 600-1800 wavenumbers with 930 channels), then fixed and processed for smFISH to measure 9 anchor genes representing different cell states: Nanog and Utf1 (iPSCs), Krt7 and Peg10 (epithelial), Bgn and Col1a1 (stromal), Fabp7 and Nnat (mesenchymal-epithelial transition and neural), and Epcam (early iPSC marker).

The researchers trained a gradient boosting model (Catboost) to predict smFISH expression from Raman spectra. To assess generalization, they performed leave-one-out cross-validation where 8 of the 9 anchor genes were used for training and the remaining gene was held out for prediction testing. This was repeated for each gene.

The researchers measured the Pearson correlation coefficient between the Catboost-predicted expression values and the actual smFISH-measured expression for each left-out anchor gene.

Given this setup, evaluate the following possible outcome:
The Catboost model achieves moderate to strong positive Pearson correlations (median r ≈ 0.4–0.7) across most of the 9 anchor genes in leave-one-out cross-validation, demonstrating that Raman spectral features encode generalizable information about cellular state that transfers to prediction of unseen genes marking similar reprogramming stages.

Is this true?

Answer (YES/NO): NO